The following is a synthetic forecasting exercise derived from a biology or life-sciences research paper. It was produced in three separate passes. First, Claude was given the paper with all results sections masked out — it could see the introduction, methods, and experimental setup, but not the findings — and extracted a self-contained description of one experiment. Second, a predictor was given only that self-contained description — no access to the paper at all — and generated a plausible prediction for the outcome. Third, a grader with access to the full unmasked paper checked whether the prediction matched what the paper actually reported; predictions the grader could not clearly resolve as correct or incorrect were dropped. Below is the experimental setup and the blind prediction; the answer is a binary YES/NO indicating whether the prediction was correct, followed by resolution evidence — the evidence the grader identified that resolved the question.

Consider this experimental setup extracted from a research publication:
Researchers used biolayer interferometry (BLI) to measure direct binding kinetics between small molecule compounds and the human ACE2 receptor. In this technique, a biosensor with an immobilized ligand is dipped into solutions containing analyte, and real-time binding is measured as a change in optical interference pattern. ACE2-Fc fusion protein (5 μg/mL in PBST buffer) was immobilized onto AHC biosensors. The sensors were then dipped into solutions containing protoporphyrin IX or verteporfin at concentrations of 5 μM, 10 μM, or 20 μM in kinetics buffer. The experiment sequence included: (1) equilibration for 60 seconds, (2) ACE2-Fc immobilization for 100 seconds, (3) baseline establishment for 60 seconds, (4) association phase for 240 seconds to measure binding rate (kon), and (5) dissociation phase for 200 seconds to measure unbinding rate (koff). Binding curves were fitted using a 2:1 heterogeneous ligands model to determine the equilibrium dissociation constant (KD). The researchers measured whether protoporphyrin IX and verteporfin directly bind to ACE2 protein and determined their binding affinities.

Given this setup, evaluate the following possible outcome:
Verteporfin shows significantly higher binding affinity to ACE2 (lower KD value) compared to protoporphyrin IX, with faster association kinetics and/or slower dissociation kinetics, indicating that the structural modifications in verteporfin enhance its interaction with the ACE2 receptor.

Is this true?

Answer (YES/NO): NO